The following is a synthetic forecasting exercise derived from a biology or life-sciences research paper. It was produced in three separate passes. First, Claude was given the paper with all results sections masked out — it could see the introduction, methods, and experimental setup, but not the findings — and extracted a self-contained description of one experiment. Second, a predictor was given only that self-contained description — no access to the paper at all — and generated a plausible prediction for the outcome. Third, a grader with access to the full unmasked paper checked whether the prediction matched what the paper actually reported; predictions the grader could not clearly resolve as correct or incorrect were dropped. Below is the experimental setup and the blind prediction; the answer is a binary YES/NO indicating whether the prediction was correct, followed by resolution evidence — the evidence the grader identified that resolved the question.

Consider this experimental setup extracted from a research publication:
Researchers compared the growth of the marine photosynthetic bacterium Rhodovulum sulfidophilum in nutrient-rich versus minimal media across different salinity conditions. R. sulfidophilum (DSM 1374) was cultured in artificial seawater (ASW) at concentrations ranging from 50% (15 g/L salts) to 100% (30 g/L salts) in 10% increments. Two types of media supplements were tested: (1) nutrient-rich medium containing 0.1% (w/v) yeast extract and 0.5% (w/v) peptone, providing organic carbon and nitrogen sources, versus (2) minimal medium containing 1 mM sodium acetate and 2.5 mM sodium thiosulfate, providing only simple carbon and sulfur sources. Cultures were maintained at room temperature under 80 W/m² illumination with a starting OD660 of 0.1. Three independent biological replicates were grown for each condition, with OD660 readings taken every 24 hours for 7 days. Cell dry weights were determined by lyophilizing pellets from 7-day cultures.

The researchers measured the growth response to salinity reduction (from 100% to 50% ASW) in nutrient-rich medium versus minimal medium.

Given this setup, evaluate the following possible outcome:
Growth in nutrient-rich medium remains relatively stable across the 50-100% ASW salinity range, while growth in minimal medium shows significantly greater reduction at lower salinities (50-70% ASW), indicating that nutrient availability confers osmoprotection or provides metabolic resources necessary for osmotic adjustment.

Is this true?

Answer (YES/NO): NO